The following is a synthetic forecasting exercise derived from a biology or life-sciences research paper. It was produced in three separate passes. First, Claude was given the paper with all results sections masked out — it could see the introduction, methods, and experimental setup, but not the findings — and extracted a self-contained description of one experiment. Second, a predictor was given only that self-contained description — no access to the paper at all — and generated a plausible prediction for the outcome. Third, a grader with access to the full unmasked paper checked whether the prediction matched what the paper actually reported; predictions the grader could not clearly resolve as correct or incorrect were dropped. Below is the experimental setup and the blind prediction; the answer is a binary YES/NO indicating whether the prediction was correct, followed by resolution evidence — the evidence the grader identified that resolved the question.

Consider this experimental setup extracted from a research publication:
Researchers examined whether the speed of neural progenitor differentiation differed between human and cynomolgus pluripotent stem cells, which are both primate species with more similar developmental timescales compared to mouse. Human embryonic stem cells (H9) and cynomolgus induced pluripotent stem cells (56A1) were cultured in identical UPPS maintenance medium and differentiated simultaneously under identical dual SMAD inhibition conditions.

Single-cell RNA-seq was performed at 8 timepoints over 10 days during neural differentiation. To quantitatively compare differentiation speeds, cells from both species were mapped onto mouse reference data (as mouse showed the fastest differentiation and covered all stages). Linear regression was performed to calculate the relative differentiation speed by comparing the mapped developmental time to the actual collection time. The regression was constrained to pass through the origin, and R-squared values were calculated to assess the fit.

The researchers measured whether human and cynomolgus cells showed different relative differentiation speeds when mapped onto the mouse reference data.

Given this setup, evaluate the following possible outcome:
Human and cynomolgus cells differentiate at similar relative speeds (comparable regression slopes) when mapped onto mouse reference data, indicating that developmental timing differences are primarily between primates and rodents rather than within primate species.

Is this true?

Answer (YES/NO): YES